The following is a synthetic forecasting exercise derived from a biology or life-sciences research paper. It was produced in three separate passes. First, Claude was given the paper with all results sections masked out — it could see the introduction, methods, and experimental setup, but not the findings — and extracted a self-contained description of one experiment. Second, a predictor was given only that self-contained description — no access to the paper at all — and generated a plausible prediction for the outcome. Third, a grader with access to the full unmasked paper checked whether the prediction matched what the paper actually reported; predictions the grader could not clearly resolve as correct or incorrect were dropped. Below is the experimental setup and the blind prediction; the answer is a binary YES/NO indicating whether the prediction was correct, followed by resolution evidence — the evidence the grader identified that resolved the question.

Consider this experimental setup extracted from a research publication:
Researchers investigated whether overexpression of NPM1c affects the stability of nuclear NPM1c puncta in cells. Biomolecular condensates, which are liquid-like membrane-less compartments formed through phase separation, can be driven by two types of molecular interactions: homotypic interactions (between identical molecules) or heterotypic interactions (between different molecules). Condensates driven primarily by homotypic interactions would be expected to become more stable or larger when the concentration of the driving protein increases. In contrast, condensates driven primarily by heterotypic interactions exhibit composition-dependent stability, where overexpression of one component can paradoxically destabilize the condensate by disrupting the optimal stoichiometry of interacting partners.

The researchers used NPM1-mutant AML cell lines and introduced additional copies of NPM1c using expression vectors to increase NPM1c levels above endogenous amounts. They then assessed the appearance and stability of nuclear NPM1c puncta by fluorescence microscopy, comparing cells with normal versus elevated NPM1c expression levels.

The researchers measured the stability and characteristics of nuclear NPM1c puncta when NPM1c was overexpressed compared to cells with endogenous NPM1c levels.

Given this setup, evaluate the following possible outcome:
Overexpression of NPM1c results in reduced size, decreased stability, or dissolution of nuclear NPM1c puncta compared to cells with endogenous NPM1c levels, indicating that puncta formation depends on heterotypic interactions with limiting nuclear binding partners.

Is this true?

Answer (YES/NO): YES